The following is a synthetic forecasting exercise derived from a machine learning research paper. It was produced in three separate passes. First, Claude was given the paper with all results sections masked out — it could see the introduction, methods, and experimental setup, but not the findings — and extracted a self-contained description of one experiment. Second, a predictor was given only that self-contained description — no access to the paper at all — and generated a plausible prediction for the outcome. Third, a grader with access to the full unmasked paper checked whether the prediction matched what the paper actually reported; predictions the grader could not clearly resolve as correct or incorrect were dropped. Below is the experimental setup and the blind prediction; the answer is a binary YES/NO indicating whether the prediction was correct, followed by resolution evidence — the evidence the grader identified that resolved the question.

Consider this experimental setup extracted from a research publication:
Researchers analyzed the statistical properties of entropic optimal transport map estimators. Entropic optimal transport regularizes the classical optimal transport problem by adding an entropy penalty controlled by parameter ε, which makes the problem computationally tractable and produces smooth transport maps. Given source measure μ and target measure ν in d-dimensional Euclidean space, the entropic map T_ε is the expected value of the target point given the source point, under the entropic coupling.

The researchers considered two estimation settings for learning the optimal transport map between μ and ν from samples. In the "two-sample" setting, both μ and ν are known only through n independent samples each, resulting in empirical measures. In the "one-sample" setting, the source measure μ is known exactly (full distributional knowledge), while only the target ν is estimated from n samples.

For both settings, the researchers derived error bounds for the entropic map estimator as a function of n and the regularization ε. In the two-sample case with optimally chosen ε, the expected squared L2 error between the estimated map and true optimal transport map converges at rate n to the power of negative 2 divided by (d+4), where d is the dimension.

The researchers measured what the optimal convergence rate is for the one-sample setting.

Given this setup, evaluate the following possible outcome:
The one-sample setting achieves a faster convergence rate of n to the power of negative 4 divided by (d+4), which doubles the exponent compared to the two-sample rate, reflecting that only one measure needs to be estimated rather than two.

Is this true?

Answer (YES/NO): NO